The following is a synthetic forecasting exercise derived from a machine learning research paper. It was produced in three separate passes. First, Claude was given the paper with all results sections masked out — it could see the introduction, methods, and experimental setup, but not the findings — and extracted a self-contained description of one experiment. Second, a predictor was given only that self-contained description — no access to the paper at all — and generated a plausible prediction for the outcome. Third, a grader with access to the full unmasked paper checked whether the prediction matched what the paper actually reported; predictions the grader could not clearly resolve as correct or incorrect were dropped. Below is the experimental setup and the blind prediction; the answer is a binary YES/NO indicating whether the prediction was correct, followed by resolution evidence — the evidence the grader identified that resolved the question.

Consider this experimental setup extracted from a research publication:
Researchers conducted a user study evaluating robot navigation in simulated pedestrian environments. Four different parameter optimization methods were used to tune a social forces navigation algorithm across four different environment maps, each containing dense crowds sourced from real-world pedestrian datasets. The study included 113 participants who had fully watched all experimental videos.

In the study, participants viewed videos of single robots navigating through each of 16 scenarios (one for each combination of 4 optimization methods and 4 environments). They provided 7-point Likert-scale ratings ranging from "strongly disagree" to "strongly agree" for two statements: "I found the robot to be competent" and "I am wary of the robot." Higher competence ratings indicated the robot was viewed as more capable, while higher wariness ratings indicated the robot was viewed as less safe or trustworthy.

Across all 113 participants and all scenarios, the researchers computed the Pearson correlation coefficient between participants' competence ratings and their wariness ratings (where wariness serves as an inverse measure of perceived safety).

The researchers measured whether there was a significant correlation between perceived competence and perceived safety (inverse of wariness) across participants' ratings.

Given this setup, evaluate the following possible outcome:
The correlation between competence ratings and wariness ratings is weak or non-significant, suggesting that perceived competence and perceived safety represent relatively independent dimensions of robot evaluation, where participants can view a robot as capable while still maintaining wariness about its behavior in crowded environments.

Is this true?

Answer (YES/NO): NO